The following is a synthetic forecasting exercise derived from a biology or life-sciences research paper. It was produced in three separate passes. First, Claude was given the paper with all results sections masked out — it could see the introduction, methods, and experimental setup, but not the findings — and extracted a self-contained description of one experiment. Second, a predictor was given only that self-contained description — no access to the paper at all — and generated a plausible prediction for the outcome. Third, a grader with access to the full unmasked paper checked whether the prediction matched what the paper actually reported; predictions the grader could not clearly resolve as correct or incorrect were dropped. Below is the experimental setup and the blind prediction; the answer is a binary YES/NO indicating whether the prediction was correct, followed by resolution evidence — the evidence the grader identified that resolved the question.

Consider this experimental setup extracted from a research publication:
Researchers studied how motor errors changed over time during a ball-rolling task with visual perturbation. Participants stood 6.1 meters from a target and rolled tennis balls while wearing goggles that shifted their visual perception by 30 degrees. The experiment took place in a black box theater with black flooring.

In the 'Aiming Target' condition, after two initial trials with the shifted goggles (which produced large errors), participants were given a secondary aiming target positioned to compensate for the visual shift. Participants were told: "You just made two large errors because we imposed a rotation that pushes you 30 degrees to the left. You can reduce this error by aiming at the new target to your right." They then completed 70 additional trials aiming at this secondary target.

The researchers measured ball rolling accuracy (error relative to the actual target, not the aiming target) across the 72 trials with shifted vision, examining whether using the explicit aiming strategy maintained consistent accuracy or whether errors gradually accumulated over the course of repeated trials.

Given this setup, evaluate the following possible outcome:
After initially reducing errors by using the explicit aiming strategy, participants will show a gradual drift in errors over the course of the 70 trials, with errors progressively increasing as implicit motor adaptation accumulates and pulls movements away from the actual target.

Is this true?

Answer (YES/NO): YES